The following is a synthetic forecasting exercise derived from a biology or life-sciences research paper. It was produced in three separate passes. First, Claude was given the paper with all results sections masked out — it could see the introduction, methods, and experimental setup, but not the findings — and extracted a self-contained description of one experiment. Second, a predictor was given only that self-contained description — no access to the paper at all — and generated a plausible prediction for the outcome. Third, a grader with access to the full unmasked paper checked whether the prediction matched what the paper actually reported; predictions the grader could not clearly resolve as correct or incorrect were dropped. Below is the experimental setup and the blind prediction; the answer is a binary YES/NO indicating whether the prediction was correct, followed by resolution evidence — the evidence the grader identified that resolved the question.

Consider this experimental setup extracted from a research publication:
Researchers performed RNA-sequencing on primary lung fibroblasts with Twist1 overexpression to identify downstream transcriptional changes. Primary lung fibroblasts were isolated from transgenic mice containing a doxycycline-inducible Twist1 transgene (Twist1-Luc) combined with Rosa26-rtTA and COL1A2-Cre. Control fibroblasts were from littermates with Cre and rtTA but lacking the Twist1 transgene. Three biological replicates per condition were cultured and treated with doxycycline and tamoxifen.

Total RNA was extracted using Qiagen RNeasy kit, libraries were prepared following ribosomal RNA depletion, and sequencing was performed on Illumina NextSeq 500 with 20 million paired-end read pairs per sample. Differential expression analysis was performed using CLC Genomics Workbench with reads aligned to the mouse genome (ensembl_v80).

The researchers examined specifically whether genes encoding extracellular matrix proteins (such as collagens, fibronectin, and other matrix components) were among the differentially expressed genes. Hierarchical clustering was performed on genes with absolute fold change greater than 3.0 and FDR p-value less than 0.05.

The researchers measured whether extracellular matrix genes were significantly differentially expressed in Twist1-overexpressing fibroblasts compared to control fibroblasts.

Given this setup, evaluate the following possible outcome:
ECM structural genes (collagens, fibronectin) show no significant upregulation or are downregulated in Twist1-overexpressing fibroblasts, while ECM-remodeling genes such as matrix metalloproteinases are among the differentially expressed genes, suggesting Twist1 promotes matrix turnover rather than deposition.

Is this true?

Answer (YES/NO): NO